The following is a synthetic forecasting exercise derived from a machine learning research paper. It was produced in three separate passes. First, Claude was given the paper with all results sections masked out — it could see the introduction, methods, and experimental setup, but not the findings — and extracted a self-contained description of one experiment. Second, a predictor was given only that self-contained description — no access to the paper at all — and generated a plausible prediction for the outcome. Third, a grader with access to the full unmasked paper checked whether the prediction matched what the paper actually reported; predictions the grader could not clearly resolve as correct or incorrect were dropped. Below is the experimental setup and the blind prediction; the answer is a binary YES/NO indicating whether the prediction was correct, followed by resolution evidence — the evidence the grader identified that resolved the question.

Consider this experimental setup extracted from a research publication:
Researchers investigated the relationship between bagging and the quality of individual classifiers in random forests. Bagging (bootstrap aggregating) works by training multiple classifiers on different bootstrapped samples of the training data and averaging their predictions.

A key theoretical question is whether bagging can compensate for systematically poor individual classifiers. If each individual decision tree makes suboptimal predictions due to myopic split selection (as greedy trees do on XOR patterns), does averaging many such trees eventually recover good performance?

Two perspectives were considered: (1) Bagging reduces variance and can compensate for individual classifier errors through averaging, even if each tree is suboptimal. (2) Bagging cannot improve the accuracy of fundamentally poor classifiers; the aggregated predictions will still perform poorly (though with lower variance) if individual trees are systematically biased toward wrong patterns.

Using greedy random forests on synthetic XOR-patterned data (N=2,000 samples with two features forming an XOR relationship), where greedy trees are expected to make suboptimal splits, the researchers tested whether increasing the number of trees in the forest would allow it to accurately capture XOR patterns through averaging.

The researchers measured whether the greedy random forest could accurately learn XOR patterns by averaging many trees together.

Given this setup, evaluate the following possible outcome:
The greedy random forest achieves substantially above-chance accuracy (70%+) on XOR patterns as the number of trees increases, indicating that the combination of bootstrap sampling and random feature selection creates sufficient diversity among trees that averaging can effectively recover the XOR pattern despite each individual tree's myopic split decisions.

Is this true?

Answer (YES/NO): NO